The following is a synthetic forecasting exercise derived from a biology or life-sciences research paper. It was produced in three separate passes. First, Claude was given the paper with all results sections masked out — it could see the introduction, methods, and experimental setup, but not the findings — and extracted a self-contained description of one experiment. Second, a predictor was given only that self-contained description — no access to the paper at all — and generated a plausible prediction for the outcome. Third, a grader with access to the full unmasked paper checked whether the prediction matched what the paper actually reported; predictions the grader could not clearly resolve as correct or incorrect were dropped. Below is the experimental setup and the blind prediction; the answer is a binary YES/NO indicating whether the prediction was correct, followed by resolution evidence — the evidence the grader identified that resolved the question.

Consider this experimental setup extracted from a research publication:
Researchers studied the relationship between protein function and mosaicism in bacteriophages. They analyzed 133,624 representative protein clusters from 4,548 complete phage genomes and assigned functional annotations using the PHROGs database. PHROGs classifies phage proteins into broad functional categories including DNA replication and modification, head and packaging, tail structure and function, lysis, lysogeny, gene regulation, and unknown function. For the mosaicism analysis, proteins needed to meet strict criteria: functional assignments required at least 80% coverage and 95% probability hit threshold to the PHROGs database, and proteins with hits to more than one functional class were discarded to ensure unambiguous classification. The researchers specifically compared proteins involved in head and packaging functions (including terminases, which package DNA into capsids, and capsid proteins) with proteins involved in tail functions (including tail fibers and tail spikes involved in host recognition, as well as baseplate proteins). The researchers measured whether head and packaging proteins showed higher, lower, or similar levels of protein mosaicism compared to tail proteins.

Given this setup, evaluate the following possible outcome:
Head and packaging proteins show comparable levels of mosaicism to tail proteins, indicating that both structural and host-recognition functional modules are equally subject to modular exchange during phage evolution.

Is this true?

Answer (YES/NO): NO